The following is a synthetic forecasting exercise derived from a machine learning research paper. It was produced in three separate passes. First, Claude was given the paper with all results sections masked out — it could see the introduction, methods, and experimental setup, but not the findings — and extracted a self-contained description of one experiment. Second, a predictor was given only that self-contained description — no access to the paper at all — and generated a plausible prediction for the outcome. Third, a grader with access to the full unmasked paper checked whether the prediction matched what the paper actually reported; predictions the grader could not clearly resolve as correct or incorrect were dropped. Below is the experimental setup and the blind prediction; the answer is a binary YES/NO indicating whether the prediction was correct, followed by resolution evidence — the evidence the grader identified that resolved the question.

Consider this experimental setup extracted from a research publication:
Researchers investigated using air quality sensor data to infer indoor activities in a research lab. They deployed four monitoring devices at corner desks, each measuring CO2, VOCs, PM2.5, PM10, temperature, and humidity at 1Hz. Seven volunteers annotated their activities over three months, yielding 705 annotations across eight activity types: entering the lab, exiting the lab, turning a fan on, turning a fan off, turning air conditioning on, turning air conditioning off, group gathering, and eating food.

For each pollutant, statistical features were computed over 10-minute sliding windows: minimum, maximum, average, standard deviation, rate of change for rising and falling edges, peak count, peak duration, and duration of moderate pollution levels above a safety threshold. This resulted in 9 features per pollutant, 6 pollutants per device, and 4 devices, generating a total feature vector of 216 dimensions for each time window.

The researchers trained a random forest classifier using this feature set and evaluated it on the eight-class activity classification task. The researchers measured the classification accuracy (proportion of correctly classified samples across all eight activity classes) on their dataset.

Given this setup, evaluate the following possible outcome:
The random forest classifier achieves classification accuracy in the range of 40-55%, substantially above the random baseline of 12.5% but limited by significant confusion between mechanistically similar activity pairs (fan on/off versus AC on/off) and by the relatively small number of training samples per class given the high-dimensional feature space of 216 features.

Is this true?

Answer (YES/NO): NO